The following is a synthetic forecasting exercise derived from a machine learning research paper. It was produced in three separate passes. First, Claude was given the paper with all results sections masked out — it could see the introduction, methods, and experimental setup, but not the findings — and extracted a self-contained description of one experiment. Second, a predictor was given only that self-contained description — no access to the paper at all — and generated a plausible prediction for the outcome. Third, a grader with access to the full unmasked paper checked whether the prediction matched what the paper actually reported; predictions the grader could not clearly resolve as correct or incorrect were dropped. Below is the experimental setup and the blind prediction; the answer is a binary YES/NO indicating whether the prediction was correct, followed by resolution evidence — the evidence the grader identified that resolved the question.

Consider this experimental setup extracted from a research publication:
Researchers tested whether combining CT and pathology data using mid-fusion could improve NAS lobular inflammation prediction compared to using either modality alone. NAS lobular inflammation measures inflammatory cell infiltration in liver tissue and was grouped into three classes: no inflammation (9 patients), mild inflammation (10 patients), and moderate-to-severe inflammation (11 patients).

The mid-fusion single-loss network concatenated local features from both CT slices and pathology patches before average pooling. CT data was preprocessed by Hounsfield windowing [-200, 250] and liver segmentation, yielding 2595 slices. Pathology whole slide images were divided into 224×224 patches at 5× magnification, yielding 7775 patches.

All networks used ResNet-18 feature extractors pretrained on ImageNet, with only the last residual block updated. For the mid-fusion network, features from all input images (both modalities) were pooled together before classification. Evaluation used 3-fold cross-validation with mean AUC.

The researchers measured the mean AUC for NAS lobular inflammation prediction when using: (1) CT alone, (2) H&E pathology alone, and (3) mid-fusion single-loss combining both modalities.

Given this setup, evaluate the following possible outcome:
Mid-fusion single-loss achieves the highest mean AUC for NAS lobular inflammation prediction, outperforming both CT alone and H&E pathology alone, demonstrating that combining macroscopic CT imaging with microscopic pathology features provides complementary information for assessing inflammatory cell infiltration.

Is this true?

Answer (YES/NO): YES